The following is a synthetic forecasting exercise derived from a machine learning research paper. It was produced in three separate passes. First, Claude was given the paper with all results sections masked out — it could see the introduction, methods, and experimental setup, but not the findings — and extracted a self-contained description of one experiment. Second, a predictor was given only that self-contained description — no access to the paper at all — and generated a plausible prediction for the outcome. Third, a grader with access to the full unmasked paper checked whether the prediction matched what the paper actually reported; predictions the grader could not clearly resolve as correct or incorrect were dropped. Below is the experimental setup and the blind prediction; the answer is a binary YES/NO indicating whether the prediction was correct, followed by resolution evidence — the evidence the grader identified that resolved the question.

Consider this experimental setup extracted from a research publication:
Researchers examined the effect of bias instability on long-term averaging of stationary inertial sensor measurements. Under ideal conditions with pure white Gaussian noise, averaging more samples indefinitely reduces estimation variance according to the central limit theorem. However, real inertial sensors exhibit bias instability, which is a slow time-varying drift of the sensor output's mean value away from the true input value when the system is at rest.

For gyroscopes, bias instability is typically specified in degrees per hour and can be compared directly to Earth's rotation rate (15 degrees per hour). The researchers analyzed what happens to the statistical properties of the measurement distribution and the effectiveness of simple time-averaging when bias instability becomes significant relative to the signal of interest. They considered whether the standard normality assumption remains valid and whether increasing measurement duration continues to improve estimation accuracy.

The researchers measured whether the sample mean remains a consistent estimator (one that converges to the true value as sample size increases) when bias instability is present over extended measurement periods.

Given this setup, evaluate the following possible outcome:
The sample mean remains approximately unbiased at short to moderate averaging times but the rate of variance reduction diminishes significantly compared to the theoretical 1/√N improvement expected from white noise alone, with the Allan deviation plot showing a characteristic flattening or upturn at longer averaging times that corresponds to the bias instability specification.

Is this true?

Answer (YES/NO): NO